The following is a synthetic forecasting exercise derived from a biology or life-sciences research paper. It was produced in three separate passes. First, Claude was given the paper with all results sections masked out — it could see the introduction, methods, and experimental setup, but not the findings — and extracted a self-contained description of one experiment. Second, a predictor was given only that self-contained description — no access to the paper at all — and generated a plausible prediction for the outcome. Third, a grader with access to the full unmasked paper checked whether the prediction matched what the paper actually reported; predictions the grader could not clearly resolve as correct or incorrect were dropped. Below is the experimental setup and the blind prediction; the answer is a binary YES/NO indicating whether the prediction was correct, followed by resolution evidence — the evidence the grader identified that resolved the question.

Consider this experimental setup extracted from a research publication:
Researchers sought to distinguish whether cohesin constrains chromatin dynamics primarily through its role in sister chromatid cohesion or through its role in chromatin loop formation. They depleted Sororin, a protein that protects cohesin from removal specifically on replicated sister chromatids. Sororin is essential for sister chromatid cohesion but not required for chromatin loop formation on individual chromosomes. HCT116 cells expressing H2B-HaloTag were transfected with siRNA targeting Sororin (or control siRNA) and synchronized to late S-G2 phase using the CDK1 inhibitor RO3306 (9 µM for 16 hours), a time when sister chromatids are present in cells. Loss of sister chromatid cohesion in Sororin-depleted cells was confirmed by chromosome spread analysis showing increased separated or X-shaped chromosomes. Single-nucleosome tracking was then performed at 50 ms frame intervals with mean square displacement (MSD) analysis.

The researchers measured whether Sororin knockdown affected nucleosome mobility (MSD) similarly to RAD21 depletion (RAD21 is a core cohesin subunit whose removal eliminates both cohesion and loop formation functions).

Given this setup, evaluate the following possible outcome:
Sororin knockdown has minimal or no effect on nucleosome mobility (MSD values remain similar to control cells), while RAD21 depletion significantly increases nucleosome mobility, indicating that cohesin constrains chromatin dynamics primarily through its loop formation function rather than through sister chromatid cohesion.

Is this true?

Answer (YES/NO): YES